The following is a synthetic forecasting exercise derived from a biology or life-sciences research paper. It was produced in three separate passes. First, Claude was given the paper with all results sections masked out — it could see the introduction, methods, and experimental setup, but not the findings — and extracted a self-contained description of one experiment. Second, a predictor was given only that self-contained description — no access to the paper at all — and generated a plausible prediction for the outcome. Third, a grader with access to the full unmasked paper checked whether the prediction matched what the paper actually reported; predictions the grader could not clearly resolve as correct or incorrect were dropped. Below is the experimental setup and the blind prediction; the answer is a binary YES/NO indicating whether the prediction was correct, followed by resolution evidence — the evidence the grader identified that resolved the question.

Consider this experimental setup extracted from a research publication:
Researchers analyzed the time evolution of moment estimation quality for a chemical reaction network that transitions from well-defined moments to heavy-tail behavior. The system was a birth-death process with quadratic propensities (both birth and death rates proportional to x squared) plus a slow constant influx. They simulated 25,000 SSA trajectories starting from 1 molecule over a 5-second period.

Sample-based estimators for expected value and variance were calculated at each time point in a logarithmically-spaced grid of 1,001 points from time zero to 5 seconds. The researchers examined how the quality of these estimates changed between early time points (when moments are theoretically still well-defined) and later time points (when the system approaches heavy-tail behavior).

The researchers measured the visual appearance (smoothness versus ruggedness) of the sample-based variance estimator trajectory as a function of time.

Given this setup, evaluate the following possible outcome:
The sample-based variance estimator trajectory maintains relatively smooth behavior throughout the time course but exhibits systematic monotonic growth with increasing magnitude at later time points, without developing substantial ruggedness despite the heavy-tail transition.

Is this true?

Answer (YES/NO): NO